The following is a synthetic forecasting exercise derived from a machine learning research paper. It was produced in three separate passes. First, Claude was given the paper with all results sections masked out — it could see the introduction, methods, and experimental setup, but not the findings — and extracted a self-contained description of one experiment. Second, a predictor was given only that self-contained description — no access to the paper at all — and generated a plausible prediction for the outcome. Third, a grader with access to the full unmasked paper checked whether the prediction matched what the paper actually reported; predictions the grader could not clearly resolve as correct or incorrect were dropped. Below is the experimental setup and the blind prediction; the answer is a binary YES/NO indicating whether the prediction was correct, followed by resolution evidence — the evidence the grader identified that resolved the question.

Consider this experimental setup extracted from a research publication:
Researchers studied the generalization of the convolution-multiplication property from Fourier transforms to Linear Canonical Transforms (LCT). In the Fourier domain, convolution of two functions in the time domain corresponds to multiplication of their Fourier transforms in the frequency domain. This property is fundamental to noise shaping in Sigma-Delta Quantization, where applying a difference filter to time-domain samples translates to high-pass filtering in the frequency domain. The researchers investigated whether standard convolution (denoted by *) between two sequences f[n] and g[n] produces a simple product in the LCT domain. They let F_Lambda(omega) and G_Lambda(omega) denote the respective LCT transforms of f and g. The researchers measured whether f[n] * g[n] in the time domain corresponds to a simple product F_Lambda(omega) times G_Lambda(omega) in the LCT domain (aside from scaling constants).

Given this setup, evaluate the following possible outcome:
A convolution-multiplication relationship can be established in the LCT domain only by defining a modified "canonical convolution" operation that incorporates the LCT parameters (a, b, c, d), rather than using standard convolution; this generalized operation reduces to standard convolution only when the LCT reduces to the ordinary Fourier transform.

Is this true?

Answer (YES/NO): YES